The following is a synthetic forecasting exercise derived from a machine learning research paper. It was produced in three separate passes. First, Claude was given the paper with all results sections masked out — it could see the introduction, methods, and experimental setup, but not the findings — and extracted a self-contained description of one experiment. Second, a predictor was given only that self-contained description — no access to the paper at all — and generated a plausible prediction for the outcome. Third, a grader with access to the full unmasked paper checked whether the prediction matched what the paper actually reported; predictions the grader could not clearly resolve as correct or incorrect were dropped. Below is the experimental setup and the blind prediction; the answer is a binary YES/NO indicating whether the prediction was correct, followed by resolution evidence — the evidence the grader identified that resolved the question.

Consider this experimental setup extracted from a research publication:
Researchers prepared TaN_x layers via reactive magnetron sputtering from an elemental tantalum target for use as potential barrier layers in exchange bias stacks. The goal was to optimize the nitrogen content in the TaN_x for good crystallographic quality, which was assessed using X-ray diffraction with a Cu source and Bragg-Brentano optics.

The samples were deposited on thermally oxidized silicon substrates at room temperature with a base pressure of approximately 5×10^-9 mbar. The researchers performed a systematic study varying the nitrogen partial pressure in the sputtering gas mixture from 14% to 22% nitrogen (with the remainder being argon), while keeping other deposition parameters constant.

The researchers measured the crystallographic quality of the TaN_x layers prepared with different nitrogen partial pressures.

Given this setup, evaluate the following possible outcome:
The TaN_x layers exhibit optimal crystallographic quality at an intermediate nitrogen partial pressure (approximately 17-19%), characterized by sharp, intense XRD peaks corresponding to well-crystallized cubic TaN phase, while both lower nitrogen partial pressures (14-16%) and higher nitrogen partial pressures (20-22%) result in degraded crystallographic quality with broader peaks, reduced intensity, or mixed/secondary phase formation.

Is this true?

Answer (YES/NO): NO